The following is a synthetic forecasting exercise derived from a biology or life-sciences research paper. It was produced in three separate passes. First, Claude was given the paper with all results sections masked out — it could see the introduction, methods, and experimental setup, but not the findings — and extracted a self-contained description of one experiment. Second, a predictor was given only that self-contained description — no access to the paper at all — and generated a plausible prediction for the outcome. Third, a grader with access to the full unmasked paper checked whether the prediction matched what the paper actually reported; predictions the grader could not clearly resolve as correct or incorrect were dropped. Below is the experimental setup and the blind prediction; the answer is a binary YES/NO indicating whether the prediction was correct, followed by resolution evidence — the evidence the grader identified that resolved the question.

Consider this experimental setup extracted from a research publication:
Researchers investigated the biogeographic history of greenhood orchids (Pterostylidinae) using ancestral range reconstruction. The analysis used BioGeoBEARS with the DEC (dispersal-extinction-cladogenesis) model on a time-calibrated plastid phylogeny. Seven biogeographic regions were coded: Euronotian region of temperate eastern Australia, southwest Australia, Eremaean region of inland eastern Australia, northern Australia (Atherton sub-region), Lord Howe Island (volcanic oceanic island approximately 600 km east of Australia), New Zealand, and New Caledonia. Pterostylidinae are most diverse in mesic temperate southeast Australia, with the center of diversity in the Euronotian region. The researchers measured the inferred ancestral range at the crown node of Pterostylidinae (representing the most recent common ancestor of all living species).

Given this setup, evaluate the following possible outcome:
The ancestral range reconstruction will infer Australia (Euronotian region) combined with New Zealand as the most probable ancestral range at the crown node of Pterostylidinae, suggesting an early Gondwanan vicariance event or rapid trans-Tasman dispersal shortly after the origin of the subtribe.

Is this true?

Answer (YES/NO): NO